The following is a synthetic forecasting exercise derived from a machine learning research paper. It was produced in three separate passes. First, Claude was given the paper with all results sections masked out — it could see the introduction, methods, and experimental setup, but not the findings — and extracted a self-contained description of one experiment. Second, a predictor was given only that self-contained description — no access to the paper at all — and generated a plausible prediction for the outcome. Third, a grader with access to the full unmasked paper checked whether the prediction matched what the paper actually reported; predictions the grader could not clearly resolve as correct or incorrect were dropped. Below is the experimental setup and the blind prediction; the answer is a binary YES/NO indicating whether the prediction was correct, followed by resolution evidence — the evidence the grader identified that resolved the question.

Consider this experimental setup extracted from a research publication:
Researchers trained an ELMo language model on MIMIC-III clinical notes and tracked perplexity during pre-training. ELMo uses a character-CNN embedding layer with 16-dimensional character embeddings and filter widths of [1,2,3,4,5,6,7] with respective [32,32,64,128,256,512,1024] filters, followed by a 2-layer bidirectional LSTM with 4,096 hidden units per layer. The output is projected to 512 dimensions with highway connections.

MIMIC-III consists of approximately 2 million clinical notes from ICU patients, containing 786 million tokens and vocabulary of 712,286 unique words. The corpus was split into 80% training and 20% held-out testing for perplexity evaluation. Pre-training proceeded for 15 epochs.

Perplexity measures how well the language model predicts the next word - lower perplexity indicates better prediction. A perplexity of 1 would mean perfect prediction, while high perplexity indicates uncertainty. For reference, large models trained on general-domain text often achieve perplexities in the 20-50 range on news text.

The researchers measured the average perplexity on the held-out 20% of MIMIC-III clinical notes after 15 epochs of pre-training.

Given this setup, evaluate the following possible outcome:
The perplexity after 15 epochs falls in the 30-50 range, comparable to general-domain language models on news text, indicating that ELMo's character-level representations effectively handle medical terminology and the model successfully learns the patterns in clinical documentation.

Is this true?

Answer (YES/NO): NO